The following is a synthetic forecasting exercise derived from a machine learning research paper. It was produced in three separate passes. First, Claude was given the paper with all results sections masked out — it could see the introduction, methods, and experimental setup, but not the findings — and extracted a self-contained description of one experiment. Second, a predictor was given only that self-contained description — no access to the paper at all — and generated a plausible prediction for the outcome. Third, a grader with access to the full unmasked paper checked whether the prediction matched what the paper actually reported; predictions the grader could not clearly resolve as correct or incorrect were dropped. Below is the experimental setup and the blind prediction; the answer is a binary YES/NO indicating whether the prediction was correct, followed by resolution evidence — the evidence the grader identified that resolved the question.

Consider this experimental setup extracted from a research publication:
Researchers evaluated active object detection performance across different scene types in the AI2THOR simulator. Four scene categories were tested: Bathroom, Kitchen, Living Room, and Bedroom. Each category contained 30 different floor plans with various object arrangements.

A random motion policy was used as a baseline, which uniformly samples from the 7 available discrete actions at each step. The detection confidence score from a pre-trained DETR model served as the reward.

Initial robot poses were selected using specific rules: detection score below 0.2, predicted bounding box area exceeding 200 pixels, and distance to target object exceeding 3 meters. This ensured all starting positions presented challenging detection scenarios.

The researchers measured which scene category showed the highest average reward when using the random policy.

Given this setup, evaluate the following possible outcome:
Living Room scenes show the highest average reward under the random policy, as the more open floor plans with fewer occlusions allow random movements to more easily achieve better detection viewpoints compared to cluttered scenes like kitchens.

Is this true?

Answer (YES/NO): NO